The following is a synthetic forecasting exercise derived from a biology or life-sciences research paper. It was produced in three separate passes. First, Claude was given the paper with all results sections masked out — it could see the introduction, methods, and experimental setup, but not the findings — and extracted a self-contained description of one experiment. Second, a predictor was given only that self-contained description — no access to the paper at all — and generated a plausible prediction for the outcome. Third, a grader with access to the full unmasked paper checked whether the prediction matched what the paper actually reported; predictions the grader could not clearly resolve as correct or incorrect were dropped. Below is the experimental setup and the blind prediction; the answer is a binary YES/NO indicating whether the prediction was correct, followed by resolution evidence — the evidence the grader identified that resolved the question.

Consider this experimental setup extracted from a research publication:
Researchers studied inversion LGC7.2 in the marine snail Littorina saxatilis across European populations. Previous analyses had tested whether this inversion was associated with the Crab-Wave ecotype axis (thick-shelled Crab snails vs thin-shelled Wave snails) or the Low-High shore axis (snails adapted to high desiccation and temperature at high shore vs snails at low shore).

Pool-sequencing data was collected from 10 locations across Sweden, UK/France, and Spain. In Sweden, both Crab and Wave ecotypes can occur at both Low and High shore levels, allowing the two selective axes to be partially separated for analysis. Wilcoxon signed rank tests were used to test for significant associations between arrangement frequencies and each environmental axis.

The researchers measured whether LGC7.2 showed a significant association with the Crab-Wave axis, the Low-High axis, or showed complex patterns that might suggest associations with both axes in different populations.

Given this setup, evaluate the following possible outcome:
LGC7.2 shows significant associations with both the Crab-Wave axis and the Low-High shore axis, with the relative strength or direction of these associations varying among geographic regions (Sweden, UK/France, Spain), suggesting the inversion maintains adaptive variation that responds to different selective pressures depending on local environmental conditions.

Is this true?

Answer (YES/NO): NO